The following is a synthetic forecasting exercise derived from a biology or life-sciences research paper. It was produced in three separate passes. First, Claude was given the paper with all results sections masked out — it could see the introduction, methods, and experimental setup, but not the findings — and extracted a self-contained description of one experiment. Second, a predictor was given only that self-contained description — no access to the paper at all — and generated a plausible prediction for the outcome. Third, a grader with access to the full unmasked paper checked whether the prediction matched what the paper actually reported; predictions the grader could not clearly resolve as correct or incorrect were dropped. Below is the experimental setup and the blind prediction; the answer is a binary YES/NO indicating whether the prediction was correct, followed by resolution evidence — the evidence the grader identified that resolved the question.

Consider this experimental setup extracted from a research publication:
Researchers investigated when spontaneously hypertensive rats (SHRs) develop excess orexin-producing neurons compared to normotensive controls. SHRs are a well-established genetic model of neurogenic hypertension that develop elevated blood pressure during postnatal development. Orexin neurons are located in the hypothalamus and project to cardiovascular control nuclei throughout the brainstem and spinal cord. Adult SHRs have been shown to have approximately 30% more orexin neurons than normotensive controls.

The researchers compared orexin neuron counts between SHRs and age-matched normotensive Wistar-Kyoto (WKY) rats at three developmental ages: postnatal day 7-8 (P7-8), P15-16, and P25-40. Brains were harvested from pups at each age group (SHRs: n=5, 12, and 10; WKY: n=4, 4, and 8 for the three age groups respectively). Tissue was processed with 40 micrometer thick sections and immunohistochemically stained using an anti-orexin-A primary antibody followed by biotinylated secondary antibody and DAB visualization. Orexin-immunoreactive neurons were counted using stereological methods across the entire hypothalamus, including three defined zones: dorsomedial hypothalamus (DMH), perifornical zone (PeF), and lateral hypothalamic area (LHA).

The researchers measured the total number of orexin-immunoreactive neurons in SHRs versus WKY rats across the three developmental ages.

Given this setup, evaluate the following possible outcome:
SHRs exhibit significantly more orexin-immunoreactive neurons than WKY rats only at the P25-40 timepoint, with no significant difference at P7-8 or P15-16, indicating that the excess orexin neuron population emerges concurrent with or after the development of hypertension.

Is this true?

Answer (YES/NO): NO